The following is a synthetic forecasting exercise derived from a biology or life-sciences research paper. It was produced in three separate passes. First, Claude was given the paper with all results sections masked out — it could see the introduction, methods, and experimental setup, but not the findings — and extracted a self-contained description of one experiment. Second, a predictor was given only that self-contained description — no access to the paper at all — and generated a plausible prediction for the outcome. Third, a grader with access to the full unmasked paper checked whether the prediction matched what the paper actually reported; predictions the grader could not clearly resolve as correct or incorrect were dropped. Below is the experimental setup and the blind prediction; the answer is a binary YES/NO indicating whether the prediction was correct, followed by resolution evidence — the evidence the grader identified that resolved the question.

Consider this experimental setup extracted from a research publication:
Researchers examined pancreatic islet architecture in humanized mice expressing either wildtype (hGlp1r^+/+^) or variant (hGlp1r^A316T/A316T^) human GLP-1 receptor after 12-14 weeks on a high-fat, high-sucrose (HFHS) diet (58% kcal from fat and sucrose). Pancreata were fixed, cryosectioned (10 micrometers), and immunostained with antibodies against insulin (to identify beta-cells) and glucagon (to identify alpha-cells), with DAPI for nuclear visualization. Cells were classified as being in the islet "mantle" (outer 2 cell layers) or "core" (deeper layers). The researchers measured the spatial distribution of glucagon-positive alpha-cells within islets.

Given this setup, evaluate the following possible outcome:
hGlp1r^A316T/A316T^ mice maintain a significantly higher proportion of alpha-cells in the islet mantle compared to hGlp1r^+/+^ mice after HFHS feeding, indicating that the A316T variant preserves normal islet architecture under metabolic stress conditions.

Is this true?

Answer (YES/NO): NO